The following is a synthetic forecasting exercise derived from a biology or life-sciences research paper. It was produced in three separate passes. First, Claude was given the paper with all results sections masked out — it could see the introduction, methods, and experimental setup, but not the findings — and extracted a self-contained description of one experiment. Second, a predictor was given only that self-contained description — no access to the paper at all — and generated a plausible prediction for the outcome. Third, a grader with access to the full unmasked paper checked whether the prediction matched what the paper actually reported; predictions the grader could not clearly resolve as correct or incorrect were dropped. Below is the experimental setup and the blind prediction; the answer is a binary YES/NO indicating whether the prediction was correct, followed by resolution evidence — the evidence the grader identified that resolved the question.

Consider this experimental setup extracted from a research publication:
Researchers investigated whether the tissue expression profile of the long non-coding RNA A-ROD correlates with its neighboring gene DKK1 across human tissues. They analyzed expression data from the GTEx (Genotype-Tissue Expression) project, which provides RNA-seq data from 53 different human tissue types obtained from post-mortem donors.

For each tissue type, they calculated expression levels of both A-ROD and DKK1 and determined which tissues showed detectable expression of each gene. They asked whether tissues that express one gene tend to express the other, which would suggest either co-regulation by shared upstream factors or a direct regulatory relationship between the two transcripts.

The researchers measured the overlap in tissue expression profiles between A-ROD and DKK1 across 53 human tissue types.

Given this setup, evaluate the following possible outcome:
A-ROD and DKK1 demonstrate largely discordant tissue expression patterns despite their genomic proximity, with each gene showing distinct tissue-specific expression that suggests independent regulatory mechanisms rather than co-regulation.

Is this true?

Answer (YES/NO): NO